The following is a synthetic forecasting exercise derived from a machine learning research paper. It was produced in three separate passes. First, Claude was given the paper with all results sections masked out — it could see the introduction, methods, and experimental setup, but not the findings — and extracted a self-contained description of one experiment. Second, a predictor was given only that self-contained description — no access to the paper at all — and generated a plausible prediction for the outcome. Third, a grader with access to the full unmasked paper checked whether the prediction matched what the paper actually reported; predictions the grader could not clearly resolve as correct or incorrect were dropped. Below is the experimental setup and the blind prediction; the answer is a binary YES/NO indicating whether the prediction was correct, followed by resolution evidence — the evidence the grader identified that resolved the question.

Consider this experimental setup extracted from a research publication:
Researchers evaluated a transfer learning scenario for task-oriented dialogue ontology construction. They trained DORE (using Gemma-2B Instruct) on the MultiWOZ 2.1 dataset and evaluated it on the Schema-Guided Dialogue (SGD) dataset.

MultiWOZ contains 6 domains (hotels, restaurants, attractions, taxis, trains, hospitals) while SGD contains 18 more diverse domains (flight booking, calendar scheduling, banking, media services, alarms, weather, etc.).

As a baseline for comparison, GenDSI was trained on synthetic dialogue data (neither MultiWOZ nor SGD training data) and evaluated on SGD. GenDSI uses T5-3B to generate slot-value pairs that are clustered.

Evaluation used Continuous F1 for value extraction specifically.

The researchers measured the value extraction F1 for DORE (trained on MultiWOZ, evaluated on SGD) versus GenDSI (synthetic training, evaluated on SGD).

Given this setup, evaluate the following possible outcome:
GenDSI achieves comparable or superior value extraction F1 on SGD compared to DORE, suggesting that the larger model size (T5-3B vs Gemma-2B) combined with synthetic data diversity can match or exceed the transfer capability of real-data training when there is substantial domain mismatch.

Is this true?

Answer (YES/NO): NO